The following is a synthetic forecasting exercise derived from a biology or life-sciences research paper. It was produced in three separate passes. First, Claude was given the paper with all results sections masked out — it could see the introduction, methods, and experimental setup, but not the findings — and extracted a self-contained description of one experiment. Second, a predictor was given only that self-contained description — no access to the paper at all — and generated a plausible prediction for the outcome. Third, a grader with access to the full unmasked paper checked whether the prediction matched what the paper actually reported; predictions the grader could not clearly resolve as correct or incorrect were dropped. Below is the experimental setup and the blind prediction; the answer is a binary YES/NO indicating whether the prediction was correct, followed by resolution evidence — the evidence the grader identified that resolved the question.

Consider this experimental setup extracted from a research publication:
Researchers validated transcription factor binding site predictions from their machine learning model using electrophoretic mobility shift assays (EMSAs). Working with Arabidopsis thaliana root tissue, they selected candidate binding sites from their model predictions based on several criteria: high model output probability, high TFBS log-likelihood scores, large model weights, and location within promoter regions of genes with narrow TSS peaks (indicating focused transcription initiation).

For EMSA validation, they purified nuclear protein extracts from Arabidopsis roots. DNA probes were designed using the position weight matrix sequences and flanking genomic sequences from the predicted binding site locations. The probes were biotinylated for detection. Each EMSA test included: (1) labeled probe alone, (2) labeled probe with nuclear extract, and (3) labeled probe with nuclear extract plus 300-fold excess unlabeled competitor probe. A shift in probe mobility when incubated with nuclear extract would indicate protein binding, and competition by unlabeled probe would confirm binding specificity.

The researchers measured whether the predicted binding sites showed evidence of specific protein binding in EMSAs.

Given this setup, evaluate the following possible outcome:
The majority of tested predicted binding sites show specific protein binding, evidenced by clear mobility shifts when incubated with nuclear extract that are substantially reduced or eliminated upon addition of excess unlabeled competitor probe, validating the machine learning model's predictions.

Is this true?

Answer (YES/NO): YES